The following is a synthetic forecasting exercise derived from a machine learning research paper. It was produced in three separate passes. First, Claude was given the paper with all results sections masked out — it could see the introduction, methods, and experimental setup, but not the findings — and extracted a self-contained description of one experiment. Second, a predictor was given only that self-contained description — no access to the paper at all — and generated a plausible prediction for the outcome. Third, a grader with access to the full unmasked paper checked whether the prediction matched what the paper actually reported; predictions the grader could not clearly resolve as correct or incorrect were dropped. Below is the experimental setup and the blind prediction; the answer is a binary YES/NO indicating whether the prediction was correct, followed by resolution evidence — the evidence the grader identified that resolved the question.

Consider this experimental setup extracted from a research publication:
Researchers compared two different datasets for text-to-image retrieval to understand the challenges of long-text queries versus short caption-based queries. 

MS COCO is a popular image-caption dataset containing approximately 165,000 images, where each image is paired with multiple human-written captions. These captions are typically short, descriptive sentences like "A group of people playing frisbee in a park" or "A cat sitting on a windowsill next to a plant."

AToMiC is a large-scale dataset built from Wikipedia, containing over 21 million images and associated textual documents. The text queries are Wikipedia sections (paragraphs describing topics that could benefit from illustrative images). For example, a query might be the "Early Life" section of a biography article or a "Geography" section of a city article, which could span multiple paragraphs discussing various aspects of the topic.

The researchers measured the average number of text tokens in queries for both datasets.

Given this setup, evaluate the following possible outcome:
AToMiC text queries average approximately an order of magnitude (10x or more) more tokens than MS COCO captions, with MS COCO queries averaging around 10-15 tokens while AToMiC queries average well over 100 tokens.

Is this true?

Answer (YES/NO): YES